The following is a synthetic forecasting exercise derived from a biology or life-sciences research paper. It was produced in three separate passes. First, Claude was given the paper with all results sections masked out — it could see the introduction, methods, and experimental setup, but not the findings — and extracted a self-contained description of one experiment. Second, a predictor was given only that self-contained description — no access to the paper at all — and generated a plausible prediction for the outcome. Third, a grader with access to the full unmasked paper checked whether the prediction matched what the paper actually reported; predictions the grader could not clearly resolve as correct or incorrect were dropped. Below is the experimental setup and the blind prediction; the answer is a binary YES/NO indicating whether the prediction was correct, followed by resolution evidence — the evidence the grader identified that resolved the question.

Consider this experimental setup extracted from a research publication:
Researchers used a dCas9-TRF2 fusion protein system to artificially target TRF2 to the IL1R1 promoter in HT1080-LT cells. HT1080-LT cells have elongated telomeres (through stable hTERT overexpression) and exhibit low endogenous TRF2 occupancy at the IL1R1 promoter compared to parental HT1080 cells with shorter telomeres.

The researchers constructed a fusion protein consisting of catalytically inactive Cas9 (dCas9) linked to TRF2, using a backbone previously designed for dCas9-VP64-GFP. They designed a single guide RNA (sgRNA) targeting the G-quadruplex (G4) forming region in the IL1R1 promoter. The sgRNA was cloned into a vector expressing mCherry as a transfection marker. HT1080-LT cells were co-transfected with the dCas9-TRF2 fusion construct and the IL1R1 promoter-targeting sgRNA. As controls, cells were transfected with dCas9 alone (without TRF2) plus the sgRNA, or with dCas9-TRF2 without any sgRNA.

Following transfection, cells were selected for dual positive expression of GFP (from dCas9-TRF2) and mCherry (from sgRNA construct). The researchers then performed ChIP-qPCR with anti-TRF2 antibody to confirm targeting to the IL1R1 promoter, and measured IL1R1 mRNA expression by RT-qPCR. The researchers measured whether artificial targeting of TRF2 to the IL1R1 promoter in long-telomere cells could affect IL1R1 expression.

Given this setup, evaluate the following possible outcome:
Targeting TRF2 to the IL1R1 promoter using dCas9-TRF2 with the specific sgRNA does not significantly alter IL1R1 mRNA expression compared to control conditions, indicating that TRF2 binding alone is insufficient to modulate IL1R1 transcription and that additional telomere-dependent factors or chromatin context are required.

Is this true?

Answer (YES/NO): NO